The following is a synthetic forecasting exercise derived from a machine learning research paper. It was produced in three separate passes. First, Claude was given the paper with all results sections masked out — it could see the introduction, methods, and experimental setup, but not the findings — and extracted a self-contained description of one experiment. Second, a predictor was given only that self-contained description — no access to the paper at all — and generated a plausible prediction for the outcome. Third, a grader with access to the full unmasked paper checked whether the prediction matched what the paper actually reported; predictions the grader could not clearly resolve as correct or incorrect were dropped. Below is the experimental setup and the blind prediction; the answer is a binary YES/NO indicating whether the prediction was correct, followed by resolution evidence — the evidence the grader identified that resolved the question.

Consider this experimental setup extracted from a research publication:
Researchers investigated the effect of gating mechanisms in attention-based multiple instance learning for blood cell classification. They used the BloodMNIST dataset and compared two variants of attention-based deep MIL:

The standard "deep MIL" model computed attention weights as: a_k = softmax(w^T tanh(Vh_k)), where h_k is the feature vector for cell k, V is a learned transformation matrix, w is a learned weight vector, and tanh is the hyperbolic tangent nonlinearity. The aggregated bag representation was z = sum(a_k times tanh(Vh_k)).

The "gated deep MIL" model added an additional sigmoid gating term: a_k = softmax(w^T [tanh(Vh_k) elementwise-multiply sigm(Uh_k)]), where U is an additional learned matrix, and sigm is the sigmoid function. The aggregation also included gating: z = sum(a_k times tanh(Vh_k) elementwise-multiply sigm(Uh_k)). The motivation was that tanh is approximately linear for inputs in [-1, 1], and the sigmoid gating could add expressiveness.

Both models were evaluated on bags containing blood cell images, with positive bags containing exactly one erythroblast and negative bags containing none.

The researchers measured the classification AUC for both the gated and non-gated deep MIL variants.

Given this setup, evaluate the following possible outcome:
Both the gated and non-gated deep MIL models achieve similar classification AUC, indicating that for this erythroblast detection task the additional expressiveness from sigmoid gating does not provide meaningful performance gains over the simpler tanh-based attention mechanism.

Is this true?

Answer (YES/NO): YES